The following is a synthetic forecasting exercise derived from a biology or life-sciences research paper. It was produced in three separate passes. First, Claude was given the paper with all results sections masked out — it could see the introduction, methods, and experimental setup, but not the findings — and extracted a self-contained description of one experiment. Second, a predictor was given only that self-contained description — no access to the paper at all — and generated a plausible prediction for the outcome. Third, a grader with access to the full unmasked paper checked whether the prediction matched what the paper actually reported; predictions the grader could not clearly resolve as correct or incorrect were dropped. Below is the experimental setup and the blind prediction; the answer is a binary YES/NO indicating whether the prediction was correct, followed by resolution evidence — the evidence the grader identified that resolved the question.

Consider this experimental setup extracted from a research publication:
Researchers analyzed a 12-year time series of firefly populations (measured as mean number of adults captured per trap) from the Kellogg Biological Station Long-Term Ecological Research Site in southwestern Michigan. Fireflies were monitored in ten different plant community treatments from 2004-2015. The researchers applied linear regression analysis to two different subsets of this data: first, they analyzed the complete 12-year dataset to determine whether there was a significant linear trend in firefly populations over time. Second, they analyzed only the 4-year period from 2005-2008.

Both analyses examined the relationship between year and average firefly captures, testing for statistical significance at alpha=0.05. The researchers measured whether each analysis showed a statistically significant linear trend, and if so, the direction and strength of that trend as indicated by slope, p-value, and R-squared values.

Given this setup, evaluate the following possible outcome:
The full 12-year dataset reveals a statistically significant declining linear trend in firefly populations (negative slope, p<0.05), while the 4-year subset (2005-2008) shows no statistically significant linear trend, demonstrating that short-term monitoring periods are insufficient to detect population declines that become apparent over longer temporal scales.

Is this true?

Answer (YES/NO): NO